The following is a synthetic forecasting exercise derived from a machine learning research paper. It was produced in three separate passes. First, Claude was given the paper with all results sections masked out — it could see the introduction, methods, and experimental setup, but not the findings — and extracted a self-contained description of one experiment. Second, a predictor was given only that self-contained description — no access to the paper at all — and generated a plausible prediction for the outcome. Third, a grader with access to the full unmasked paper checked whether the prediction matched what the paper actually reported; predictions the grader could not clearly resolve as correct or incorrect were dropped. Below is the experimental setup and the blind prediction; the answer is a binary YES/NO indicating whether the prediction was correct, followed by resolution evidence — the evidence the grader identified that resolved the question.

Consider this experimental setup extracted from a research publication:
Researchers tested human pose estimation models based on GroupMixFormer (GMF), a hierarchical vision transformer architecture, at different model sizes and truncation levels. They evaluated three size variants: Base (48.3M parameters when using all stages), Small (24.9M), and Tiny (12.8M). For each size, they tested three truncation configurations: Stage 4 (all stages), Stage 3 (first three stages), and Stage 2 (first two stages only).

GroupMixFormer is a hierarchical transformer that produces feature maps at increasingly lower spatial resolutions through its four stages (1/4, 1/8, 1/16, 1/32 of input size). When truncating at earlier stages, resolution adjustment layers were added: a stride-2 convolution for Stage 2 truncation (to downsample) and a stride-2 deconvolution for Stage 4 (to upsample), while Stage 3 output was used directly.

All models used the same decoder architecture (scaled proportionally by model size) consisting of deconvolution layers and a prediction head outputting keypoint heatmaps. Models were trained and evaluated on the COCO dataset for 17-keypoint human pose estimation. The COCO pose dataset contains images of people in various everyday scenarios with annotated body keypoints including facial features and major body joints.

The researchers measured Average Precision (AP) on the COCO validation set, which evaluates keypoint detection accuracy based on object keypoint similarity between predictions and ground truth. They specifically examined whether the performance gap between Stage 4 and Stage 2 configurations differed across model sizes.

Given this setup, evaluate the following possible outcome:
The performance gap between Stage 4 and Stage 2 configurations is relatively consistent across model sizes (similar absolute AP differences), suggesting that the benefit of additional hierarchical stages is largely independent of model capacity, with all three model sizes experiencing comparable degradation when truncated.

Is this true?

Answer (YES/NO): NO